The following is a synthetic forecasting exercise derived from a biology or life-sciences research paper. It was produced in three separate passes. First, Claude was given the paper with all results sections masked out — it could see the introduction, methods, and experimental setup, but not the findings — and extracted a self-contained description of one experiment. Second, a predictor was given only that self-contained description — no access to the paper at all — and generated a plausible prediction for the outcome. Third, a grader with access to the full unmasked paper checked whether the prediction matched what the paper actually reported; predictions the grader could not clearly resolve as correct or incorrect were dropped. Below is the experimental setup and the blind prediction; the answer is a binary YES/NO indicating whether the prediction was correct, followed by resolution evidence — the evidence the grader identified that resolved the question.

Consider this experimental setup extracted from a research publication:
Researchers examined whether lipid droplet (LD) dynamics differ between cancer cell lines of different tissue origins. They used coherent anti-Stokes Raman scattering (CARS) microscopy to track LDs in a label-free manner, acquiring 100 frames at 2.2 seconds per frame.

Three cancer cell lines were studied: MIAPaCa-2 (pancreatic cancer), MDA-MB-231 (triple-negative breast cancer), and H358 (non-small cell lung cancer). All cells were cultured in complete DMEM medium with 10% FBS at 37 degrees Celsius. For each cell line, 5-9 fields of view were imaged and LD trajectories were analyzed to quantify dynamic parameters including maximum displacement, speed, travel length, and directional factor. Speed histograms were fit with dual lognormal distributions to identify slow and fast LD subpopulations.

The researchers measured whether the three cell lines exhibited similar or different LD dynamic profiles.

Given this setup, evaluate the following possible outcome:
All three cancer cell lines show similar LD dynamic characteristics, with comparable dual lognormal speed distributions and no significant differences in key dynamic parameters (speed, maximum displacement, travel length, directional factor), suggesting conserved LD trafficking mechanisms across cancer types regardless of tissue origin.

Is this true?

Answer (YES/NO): NO